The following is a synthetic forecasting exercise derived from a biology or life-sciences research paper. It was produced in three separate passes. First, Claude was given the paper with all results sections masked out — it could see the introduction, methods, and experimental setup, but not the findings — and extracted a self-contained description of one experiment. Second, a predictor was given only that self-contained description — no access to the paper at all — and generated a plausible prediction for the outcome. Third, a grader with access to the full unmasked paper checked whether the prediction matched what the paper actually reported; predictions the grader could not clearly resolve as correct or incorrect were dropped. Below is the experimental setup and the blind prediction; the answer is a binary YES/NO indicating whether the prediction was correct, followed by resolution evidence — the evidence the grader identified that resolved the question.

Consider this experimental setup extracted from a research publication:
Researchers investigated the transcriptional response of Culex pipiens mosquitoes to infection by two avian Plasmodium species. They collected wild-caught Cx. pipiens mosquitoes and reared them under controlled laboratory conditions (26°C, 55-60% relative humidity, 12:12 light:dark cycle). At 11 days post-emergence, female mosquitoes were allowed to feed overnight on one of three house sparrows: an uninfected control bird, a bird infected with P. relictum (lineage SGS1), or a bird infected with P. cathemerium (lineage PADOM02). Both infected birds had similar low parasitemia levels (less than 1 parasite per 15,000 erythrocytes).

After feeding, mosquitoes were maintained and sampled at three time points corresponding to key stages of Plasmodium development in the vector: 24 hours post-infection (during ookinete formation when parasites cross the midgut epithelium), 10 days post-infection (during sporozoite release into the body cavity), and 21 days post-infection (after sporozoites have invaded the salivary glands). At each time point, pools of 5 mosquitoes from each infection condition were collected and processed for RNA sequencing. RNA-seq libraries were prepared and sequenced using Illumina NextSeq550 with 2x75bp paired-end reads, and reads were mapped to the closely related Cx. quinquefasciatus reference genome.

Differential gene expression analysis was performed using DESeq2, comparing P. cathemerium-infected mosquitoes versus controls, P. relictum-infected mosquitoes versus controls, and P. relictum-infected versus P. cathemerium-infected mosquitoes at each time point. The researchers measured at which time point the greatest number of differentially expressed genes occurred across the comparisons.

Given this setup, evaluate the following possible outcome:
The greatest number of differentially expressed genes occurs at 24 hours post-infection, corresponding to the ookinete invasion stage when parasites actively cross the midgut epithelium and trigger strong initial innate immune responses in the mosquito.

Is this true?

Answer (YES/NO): YES